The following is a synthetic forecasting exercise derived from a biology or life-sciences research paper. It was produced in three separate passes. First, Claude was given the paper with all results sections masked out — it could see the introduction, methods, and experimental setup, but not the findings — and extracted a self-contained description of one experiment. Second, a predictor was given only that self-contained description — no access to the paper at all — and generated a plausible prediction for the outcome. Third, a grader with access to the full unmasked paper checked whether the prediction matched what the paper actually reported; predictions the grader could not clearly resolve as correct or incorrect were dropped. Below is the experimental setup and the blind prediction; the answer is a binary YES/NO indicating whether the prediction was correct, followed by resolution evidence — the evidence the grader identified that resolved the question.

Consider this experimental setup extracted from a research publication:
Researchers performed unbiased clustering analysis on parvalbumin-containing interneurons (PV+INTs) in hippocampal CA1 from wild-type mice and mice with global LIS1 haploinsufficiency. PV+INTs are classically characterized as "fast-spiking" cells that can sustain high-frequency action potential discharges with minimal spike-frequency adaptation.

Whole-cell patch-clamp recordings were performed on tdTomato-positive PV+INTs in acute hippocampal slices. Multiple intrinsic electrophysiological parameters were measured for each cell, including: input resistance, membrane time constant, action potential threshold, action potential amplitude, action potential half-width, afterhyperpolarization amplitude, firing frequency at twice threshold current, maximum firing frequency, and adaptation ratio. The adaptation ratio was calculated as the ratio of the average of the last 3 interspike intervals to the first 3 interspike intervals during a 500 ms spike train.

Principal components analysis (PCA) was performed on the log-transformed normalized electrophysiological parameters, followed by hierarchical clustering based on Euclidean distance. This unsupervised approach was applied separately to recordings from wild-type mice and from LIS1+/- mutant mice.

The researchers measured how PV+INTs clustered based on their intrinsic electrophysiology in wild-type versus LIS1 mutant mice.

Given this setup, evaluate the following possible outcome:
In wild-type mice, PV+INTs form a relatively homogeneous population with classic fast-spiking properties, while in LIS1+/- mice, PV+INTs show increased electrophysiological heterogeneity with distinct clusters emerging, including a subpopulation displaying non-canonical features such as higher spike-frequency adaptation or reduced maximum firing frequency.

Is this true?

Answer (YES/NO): YES